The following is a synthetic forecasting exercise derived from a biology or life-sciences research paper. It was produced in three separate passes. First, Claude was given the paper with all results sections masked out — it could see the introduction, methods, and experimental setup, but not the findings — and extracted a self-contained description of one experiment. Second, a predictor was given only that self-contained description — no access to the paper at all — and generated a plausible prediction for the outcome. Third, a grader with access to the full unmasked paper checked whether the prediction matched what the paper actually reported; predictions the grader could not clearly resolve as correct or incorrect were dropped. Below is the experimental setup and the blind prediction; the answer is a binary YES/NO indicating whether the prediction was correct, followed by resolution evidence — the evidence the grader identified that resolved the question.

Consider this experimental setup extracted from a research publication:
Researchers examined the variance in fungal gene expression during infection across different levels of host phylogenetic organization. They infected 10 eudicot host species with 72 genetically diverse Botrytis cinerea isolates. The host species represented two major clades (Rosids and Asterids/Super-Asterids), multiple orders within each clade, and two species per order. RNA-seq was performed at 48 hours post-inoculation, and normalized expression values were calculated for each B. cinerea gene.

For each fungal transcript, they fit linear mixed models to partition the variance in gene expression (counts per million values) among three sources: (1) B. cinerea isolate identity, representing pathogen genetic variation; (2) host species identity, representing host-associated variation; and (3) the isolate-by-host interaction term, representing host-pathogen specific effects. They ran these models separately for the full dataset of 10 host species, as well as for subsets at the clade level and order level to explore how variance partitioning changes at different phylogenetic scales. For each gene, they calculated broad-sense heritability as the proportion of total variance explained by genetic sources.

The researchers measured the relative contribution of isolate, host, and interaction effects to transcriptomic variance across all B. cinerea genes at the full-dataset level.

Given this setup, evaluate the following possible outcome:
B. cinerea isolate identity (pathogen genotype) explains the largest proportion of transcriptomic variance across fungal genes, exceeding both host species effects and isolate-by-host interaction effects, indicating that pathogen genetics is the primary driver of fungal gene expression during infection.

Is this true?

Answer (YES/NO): NO